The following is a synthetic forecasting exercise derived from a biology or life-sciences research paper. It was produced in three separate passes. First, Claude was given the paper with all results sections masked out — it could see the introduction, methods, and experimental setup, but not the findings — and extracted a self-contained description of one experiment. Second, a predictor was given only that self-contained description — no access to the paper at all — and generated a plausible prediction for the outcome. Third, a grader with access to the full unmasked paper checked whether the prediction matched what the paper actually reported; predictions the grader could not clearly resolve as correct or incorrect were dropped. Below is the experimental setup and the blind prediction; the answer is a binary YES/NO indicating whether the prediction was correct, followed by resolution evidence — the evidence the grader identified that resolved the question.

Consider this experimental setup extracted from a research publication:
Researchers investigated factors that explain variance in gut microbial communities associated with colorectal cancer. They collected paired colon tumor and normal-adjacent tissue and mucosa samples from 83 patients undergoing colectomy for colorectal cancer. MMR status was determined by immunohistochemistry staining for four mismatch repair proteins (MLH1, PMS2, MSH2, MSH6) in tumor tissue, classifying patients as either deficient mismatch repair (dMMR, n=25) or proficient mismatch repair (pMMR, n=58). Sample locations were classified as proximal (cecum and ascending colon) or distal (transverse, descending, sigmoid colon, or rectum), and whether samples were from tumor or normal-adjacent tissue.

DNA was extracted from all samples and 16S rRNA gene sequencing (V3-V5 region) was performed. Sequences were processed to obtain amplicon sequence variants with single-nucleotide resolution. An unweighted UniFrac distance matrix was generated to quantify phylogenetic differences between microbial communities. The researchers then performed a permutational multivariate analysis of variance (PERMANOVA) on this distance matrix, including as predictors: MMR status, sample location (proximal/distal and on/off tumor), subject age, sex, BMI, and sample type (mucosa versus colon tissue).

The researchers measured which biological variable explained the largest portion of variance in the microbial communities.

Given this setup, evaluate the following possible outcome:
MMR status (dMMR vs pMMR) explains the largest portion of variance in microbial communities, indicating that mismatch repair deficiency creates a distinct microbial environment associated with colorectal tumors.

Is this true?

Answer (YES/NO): YES